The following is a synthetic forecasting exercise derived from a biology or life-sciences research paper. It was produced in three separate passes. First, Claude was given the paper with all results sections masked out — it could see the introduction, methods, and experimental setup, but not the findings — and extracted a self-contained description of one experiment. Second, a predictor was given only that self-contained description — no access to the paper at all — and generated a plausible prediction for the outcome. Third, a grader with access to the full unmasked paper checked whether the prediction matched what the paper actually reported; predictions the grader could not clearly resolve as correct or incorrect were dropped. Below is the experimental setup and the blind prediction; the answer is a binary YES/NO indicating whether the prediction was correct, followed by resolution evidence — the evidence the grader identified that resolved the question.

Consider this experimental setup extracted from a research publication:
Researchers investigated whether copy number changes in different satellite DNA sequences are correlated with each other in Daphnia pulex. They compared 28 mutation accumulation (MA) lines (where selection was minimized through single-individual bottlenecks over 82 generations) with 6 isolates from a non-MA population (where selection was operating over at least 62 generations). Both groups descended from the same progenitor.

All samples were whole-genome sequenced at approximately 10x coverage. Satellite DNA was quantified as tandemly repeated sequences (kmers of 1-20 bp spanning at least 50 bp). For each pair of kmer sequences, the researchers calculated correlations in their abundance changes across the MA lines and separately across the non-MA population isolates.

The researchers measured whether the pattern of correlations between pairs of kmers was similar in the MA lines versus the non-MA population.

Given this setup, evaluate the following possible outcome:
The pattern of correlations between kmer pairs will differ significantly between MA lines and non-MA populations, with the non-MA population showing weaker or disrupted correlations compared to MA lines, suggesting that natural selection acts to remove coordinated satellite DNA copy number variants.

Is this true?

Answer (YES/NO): NO